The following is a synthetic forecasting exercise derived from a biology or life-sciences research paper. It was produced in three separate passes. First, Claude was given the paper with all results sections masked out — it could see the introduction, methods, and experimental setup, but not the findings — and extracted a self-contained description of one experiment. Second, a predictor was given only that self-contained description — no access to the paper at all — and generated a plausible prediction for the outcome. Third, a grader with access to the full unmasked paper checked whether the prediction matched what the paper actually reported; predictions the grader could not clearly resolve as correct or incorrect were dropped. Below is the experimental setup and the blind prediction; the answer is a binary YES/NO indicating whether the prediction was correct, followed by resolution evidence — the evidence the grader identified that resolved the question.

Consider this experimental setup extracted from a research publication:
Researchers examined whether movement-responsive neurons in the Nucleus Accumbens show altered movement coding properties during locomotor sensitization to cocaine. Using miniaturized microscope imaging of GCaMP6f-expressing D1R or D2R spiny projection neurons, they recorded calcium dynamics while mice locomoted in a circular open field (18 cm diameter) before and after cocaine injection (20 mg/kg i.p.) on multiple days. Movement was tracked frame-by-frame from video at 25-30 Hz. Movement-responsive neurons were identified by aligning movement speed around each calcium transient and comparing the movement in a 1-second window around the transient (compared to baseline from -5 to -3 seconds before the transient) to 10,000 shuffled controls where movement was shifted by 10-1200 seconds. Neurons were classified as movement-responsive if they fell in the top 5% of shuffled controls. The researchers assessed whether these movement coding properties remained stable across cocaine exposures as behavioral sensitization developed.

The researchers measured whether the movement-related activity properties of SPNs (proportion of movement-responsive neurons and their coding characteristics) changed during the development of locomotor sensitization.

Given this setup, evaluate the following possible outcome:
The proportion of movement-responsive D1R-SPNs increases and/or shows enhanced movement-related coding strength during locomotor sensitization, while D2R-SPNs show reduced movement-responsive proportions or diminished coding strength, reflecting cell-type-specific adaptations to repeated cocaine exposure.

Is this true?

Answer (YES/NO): NO